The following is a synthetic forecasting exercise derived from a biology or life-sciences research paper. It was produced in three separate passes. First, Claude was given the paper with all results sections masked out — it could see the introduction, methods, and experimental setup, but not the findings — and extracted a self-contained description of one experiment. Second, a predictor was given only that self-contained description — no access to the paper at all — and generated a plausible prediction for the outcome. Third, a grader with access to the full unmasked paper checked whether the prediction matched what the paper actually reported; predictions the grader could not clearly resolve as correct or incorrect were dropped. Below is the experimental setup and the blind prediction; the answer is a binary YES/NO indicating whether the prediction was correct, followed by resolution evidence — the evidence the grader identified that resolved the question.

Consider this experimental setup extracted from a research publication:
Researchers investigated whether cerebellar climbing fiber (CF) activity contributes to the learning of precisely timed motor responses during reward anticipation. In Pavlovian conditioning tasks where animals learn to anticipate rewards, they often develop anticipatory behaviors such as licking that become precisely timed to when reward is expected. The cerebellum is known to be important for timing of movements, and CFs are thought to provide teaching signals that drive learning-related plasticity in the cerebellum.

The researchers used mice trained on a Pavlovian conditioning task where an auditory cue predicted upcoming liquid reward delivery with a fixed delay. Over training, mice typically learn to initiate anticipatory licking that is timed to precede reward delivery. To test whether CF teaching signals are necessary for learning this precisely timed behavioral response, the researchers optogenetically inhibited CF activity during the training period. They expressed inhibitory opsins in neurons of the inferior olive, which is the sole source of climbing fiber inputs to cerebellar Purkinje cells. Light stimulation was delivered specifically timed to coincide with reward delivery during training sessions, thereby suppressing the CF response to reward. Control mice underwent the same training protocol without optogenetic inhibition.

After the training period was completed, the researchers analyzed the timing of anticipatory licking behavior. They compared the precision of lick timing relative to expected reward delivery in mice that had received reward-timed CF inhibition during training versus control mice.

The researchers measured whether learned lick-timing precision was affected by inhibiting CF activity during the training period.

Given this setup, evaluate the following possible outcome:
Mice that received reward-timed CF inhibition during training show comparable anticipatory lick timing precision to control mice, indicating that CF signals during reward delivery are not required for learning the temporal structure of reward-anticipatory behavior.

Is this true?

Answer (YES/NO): NO